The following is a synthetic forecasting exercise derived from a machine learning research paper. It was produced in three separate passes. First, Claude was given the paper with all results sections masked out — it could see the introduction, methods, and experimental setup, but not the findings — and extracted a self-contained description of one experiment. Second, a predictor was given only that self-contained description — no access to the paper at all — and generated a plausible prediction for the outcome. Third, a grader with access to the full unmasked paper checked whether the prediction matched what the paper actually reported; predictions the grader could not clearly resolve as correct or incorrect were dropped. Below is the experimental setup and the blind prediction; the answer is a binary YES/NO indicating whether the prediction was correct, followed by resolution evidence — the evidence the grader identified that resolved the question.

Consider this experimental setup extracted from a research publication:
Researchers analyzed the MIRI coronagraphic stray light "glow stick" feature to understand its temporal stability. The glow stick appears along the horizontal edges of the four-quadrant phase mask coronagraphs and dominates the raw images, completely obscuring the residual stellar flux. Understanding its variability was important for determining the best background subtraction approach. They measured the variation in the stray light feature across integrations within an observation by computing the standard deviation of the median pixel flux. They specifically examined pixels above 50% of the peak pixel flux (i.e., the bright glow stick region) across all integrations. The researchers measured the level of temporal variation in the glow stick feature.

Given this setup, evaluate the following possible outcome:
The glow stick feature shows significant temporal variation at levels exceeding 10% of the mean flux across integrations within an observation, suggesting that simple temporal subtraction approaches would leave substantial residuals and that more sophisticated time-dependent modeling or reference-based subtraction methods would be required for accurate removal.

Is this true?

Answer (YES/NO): NO